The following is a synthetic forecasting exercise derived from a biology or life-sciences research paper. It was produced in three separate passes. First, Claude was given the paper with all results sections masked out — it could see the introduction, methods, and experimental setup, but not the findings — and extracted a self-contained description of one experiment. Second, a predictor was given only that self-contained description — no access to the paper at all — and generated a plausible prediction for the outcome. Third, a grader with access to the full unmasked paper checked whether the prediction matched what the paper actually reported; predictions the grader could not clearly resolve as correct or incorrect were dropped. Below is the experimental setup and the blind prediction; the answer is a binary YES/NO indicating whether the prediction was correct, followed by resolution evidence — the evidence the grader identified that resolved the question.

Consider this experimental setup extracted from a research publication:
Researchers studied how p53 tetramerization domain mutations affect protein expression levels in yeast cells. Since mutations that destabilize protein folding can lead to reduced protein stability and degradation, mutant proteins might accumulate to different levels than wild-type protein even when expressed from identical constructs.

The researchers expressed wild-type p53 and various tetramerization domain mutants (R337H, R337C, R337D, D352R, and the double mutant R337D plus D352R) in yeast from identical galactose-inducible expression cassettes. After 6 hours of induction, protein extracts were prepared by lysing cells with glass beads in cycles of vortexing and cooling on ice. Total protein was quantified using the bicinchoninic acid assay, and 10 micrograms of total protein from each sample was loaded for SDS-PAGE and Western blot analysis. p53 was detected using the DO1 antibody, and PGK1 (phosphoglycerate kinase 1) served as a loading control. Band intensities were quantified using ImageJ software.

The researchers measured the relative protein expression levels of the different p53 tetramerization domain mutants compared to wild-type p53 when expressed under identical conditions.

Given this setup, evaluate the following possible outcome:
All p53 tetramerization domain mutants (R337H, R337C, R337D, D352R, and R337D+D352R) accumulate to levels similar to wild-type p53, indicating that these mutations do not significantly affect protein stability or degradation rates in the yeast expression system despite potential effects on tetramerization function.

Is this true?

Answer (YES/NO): YES